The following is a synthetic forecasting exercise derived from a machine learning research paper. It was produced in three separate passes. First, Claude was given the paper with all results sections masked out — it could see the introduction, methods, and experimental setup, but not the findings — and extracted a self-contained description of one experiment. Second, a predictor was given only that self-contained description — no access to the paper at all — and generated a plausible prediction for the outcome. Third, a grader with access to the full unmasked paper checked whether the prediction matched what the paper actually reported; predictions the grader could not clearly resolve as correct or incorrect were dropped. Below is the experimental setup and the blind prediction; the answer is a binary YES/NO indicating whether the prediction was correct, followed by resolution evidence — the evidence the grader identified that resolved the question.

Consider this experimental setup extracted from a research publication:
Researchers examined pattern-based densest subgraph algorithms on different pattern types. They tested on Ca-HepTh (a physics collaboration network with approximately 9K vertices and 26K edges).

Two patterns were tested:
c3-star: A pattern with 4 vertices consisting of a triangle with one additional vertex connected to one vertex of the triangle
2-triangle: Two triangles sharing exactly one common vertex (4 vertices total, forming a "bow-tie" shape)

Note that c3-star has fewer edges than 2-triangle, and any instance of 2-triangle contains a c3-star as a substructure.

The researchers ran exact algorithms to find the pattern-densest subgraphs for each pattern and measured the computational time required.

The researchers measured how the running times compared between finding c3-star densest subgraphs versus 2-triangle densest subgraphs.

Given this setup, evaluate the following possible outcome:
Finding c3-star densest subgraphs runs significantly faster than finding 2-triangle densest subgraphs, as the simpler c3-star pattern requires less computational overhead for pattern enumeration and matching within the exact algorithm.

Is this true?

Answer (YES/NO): NO